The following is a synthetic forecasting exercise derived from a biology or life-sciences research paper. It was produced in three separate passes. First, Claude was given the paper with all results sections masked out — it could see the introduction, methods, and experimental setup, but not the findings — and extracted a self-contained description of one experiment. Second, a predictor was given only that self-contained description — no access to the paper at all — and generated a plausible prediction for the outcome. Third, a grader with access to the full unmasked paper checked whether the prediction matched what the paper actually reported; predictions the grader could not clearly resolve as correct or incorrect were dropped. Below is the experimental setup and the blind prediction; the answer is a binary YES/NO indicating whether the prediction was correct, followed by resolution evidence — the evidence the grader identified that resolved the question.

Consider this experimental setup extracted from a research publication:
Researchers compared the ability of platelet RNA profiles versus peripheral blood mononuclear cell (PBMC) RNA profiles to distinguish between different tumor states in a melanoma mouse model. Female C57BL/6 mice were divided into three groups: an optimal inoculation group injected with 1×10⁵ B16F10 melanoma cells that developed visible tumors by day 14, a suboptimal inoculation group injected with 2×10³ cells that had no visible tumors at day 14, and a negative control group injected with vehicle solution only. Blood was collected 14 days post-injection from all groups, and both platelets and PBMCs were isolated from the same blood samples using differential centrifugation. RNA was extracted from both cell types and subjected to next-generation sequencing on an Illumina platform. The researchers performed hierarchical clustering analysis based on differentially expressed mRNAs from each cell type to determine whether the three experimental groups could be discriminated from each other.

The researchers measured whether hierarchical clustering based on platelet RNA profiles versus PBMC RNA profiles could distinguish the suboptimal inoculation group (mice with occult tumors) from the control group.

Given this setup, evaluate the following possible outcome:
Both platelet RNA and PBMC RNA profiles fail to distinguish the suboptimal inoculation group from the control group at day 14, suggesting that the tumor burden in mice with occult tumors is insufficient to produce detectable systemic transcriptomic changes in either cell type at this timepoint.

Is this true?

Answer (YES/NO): NO